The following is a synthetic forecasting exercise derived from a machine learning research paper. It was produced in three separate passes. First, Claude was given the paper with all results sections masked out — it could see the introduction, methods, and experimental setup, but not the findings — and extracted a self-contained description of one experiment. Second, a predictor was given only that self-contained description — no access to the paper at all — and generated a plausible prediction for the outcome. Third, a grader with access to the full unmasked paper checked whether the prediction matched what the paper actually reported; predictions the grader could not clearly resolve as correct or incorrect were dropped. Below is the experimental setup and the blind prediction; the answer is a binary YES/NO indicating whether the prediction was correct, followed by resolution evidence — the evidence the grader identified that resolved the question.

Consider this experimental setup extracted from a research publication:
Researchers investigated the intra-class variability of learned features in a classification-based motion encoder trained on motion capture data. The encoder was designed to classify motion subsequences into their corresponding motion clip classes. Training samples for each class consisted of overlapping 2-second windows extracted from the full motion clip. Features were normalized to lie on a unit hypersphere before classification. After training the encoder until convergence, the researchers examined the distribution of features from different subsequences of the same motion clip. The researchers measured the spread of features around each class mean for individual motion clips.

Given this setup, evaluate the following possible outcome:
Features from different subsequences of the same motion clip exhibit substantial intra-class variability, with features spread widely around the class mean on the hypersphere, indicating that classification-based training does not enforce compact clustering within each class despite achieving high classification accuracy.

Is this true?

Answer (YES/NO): NO